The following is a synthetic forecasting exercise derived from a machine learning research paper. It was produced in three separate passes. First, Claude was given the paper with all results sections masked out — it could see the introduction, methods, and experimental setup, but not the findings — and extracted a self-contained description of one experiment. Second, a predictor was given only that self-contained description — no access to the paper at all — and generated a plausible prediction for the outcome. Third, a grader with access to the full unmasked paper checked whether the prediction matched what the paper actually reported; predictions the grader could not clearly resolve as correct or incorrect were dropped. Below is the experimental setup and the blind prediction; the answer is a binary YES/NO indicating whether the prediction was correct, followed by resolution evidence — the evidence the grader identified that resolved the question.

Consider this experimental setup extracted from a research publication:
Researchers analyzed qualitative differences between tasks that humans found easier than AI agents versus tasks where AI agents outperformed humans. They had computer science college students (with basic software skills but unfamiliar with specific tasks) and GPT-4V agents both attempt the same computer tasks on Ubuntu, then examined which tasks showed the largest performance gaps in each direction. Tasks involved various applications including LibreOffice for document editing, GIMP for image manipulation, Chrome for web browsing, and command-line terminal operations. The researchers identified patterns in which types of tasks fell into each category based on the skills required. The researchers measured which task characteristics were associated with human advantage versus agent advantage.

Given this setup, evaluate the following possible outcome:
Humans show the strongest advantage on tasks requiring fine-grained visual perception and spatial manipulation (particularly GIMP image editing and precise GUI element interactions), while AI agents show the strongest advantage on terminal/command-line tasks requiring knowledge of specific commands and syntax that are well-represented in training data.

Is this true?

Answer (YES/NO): NO